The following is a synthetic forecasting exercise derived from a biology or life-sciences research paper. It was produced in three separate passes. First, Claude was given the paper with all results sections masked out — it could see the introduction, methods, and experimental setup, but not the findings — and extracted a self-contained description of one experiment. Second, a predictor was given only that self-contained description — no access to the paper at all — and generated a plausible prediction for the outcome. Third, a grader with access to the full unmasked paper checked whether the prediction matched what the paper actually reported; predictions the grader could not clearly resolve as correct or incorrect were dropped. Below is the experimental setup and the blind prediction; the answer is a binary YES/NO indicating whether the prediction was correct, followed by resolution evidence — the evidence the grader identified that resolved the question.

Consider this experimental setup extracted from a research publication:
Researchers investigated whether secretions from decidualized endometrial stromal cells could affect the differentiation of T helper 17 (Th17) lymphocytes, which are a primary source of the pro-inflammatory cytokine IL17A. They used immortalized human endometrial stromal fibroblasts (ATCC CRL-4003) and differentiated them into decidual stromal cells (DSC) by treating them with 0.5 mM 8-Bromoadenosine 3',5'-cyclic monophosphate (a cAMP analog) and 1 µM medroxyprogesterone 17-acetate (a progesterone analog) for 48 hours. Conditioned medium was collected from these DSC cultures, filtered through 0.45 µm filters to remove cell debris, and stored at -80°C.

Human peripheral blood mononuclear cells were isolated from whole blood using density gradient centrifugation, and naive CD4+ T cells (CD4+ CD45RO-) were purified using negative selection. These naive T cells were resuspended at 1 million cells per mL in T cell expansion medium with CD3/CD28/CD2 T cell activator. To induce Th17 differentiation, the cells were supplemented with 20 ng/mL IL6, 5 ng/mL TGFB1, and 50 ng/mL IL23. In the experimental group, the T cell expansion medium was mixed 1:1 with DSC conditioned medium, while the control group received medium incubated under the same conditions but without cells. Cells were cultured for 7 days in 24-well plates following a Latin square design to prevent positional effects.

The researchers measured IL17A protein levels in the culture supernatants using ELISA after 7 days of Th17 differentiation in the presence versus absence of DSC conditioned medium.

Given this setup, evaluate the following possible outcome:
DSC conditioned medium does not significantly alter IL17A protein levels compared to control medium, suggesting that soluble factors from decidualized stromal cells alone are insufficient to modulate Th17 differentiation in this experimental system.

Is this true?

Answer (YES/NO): NO